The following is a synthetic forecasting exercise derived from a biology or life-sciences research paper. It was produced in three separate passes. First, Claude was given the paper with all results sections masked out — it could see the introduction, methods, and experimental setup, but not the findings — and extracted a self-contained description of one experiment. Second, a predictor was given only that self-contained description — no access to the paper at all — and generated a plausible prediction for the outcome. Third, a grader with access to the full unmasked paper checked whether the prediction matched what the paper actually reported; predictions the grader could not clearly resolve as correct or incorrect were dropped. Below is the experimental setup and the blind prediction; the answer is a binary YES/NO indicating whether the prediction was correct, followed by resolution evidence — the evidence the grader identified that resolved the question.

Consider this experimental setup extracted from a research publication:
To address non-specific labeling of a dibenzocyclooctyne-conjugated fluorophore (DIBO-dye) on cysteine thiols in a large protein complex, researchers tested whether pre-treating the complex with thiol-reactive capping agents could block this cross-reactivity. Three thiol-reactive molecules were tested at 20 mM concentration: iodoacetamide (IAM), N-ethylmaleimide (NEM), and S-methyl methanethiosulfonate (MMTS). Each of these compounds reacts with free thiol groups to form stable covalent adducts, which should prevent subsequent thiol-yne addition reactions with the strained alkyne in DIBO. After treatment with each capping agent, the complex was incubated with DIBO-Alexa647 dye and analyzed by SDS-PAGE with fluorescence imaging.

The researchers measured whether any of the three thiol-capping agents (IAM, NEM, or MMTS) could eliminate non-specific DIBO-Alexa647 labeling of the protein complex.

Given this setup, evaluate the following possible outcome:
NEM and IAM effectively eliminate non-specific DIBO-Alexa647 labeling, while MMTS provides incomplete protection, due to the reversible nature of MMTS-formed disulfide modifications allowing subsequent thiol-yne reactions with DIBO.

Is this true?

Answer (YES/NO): NO